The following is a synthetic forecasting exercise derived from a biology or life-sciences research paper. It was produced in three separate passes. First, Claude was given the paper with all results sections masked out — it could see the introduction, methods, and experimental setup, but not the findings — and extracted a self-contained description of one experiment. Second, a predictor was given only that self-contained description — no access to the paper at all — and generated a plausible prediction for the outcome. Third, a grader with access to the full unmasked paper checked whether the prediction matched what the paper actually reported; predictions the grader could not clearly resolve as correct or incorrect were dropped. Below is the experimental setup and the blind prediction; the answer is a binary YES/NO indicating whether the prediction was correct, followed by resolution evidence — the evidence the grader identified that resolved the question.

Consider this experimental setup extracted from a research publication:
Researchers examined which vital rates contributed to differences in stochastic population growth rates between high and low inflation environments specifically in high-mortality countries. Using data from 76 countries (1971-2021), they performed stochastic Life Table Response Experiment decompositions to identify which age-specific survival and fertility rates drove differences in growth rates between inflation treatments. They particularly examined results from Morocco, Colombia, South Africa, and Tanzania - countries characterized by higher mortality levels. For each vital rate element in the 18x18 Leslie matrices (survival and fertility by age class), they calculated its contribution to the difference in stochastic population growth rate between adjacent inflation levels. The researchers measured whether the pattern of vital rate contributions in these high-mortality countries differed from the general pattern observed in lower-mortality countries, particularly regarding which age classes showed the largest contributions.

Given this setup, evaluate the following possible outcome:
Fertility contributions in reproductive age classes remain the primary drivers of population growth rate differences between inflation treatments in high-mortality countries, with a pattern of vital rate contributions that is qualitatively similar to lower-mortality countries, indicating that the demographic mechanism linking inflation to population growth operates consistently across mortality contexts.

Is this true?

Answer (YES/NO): NO